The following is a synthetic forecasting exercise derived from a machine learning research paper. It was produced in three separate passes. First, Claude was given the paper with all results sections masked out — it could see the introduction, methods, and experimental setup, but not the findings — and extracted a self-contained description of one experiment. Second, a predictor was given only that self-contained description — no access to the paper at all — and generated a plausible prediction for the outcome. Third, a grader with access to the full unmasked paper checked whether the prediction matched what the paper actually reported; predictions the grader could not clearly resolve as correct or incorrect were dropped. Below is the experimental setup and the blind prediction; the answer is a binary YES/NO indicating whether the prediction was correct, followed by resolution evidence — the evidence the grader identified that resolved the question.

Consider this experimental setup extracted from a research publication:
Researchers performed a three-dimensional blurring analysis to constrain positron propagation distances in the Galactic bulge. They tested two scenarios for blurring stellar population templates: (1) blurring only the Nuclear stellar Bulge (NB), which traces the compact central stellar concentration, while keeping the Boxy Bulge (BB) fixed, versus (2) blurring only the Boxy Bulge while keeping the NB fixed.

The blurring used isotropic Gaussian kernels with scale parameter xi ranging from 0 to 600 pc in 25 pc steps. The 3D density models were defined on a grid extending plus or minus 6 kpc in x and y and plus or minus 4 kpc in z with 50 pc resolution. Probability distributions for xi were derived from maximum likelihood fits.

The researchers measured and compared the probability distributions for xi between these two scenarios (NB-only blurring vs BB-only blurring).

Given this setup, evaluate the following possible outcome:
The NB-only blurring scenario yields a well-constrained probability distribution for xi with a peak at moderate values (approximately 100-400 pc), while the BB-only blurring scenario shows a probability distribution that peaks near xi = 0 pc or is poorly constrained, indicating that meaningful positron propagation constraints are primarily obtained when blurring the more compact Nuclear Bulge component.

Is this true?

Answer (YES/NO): YES